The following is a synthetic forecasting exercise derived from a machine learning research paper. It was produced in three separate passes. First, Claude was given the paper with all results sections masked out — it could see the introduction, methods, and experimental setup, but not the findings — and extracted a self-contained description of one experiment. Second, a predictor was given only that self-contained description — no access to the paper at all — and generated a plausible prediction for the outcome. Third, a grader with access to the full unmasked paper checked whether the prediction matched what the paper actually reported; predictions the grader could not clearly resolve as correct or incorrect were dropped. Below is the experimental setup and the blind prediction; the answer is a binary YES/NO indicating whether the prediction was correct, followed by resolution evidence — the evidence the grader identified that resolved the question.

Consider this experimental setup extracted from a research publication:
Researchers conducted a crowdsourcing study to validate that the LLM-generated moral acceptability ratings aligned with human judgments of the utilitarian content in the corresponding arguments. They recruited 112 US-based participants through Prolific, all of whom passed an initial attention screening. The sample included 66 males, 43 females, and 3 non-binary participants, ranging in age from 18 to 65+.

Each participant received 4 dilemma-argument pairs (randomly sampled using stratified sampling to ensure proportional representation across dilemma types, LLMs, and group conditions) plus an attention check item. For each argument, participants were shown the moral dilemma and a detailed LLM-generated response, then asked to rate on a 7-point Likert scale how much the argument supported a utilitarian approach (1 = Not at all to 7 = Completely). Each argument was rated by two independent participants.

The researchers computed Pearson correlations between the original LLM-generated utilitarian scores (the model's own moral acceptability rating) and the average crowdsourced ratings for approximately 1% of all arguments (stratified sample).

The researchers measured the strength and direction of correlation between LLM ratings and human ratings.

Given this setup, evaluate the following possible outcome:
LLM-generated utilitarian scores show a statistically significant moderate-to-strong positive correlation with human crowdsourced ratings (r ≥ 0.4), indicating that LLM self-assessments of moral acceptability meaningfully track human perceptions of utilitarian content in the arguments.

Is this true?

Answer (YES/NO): YES